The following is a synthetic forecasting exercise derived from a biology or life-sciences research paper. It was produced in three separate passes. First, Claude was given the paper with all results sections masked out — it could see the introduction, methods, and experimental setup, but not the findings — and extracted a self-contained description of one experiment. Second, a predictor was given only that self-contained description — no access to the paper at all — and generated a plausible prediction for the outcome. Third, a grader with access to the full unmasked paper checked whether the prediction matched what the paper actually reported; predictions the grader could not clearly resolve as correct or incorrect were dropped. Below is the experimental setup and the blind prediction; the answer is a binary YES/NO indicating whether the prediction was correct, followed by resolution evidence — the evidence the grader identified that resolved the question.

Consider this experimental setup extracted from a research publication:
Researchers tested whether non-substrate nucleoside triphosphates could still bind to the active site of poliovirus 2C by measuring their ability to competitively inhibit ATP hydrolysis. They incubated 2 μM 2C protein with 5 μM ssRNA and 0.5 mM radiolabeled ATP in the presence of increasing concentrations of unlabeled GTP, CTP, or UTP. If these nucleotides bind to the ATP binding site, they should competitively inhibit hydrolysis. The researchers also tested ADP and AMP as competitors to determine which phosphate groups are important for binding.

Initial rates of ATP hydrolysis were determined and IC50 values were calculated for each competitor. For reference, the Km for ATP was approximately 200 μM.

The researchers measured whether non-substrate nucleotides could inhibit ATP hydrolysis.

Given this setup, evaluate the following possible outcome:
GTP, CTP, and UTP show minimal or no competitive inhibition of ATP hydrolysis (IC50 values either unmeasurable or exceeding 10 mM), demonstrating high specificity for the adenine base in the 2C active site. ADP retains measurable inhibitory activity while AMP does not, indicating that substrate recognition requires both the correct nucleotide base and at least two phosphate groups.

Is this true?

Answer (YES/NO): NO